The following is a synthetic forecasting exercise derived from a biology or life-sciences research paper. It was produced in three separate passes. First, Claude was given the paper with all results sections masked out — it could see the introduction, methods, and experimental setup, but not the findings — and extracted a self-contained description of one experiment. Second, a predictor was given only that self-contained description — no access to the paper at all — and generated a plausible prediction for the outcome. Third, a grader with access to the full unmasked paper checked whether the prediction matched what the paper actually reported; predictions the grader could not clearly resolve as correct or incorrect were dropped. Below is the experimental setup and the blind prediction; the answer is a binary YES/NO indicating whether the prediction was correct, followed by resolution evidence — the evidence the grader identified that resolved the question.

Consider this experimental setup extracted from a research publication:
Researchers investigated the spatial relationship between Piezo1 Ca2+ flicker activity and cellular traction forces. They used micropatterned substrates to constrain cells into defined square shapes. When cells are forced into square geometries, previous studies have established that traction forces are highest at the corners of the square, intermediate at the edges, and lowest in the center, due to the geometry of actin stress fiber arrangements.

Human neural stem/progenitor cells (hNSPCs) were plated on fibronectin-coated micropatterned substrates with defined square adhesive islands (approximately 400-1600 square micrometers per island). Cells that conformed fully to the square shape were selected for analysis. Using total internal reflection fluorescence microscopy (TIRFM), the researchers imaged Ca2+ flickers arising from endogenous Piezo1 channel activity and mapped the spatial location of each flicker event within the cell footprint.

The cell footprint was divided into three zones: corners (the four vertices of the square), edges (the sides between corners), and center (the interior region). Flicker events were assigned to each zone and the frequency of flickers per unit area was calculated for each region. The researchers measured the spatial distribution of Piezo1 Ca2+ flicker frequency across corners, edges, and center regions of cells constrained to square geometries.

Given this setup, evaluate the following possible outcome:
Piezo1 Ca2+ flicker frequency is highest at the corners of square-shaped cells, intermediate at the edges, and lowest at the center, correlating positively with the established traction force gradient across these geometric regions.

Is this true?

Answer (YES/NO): YES